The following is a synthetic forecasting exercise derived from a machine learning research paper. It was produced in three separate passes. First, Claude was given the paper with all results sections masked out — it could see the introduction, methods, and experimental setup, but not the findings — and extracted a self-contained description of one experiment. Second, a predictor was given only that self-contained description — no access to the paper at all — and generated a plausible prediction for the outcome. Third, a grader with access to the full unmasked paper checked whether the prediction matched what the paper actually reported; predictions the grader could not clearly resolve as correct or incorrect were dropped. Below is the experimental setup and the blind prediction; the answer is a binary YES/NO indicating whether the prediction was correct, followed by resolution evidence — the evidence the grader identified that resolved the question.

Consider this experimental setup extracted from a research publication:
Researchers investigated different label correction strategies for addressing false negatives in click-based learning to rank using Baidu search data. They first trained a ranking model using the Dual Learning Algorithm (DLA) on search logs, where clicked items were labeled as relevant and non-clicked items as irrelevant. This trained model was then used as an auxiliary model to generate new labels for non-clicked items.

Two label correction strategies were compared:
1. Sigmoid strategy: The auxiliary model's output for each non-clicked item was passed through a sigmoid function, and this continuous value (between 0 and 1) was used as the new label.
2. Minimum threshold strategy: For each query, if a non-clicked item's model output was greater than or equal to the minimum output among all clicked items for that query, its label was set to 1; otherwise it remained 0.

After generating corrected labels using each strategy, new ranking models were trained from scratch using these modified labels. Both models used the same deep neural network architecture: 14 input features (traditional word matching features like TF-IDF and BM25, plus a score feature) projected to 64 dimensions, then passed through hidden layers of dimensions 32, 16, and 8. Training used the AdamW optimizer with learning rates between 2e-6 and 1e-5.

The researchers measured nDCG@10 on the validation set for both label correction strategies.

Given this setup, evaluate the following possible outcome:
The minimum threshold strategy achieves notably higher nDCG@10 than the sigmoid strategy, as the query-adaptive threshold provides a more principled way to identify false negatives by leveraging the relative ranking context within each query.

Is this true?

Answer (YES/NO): NO